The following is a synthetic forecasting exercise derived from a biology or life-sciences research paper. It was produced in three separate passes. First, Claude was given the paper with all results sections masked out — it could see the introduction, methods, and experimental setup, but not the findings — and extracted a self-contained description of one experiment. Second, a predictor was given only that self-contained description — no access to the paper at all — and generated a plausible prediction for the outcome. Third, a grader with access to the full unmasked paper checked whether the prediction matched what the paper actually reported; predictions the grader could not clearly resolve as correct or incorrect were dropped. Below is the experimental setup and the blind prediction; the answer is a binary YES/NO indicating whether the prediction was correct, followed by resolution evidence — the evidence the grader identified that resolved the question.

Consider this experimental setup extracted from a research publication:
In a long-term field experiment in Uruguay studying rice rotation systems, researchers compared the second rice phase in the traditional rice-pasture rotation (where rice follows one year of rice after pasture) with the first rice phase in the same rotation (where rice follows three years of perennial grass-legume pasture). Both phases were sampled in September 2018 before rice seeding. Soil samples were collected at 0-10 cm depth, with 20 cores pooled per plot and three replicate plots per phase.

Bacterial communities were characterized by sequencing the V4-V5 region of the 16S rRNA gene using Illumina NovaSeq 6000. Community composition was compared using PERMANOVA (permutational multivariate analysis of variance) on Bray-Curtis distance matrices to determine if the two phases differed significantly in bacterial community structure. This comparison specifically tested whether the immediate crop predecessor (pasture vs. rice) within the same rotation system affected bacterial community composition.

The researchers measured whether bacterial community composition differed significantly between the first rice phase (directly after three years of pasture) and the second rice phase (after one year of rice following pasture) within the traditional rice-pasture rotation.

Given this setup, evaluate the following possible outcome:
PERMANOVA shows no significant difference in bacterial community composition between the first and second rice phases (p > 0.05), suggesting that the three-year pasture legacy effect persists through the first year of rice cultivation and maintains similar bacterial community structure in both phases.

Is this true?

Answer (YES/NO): YES